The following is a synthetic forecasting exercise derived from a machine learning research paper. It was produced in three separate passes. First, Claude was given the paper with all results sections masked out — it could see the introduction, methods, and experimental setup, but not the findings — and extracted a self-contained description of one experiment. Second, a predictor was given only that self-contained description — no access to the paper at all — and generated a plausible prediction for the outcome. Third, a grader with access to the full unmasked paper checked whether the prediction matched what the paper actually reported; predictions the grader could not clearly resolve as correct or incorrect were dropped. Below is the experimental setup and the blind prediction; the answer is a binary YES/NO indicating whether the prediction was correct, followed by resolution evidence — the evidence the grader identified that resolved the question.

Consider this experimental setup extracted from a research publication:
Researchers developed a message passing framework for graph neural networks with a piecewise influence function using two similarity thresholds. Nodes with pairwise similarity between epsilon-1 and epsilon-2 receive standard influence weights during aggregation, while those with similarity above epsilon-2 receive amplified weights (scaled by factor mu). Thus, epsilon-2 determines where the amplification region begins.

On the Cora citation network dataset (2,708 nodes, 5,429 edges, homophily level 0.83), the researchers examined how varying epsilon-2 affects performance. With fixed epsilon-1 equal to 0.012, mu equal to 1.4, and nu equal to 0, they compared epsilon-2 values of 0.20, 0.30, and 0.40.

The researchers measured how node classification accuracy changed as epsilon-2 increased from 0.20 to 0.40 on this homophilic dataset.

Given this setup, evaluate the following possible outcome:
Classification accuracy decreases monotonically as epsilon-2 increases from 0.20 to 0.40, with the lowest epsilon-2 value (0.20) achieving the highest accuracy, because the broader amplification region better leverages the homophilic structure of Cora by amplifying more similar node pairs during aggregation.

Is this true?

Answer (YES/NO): NO